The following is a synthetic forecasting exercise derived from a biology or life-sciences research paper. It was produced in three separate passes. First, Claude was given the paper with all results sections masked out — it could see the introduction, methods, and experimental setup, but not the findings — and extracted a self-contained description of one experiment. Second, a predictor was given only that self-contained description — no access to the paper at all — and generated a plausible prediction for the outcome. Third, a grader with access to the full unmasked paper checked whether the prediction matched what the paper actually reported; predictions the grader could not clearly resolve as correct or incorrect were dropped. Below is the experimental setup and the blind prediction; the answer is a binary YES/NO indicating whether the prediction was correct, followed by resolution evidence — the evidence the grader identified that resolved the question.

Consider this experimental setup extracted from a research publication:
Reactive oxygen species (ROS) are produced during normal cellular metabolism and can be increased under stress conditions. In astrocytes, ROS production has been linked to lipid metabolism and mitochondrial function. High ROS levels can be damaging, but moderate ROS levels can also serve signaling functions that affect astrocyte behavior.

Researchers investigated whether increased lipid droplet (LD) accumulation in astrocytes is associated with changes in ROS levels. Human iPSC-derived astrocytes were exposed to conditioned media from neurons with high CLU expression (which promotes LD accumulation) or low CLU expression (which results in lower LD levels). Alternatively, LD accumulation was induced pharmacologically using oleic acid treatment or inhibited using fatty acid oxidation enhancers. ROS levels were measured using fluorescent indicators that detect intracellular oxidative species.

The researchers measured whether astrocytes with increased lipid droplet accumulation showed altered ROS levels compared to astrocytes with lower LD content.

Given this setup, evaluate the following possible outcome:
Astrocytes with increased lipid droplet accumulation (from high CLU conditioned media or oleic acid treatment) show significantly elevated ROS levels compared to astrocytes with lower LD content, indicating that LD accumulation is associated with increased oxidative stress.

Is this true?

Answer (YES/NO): YES